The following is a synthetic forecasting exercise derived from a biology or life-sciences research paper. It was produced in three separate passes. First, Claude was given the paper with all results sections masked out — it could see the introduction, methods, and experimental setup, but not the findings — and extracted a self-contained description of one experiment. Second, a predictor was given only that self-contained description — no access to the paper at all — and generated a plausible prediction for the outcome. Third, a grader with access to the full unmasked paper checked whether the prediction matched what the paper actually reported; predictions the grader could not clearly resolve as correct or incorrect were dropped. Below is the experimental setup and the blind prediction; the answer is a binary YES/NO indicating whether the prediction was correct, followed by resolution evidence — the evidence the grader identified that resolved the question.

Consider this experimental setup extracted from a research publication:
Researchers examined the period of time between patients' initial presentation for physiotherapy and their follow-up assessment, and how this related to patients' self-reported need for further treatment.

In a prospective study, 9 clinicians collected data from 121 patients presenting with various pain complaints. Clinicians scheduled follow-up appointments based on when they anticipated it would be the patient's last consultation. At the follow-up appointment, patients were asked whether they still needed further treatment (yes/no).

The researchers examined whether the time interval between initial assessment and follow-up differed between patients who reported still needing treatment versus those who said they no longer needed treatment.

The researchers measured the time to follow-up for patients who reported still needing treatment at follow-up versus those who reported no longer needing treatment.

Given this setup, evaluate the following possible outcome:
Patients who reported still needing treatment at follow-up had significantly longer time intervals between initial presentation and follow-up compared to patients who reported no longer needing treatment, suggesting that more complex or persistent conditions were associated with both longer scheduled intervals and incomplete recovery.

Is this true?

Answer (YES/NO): NO